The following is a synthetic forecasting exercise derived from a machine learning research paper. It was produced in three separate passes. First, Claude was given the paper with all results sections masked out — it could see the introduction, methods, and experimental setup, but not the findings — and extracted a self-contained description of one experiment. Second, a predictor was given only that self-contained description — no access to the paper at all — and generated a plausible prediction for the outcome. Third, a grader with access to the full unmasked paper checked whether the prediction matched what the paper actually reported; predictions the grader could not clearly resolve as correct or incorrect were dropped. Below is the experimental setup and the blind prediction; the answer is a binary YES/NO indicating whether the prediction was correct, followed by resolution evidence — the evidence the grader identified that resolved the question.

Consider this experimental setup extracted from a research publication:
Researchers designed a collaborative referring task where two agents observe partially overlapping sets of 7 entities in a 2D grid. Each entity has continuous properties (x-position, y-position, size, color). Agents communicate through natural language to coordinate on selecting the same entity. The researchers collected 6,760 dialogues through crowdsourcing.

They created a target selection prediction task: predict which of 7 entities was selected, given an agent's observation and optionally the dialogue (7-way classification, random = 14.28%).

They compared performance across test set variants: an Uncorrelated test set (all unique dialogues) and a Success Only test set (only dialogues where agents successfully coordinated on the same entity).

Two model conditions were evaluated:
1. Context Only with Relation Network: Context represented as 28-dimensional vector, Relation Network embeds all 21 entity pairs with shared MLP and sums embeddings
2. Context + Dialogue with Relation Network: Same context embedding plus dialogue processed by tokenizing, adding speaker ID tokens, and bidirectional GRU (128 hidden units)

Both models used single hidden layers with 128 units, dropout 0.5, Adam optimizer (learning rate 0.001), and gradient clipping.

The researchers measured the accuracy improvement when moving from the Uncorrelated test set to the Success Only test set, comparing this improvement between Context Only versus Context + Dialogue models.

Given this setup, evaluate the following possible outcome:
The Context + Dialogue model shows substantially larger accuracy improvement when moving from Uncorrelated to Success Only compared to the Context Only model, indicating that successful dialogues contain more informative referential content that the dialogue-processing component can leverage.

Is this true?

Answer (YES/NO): YES